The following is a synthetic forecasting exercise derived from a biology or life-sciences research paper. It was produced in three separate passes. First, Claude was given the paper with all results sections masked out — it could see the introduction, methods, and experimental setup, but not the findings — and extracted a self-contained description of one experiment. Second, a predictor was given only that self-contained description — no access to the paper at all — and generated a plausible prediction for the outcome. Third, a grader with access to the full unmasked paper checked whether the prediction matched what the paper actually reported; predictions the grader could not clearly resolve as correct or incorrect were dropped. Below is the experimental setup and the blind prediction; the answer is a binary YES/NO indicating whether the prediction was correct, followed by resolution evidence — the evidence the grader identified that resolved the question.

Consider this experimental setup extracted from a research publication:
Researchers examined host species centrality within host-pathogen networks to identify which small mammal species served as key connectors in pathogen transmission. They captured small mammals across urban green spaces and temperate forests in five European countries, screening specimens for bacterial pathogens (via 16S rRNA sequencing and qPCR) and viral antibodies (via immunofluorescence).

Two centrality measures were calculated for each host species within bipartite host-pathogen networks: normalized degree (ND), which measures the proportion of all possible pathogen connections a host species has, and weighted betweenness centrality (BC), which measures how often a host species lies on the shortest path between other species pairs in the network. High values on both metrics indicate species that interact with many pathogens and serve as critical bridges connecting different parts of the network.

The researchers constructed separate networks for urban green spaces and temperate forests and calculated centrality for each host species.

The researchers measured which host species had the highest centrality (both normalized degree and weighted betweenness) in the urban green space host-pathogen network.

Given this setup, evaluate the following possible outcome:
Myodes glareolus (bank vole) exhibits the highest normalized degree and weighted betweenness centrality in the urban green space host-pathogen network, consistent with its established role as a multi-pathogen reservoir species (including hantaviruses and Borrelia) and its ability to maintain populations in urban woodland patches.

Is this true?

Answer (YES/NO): NO